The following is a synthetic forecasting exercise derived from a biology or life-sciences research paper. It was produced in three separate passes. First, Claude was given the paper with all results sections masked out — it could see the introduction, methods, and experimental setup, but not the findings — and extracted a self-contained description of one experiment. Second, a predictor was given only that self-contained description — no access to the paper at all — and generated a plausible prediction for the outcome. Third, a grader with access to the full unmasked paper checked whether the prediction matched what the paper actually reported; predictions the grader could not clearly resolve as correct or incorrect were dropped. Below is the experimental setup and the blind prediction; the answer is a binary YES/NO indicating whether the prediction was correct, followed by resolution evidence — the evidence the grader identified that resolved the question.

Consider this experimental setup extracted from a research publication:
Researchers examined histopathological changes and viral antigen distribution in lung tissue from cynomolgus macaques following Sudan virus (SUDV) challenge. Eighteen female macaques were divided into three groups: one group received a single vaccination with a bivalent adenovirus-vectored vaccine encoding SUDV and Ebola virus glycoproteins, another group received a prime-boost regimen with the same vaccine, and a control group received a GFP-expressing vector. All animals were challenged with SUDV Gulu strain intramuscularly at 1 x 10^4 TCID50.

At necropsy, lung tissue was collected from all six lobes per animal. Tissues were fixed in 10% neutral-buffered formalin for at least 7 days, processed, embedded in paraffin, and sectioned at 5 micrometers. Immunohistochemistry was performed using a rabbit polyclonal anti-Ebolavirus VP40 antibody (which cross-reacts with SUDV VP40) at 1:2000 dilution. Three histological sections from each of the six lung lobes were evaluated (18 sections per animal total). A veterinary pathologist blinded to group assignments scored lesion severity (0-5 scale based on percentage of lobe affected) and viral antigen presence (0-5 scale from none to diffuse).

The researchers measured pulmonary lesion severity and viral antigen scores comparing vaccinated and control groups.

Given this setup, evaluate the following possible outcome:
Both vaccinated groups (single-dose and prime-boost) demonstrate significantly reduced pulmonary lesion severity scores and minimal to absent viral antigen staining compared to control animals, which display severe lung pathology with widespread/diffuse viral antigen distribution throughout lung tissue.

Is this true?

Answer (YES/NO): NO